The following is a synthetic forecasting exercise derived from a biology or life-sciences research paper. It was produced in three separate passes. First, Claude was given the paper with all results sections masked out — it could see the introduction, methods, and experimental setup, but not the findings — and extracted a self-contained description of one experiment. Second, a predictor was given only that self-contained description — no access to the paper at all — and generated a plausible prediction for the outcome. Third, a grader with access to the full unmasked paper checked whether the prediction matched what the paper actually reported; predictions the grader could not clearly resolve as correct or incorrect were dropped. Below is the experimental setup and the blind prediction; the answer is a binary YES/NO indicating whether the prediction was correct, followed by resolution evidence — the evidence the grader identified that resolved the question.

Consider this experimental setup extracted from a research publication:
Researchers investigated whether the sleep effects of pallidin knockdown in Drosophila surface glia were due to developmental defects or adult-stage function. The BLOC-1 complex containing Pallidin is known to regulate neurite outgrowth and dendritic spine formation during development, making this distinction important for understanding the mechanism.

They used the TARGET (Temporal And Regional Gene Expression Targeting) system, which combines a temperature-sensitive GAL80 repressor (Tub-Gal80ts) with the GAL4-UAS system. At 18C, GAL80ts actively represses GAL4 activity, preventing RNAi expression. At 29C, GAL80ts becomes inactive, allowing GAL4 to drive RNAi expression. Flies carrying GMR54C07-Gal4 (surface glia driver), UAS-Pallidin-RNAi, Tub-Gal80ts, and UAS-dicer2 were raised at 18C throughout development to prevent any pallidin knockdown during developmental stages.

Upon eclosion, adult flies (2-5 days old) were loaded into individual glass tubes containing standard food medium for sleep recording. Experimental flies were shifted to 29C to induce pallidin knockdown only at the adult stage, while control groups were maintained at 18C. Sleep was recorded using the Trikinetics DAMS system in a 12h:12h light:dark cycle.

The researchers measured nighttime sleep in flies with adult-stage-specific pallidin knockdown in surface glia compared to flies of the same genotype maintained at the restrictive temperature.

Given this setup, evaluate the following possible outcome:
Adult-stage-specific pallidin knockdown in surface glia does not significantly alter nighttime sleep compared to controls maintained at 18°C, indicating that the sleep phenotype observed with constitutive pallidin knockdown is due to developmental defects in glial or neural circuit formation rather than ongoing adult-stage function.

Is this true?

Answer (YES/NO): NO